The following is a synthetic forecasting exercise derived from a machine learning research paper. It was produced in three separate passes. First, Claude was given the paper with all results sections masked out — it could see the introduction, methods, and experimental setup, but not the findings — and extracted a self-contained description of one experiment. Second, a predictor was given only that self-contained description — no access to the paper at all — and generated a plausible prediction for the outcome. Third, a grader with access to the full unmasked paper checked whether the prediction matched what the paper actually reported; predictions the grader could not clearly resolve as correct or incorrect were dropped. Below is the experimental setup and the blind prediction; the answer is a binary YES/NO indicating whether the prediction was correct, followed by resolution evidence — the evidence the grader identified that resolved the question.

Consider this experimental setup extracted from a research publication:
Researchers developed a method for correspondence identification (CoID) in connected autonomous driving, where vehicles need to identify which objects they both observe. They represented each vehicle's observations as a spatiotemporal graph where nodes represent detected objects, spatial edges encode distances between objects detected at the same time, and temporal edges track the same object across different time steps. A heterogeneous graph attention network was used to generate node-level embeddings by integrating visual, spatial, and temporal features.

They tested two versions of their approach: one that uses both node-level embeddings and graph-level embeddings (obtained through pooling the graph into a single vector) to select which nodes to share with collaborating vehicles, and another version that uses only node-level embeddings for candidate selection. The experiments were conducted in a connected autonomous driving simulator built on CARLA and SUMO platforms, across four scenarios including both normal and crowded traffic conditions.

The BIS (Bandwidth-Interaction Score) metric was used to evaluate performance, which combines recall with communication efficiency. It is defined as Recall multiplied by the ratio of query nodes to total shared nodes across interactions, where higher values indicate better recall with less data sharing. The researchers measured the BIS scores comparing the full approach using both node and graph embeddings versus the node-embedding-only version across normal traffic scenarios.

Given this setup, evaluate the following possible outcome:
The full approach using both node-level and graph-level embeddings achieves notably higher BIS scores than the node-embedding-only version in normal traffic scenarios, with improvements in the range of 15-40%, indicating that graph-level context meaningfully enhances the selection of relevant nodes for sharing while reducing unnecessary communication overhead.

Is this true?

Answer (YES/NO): NO